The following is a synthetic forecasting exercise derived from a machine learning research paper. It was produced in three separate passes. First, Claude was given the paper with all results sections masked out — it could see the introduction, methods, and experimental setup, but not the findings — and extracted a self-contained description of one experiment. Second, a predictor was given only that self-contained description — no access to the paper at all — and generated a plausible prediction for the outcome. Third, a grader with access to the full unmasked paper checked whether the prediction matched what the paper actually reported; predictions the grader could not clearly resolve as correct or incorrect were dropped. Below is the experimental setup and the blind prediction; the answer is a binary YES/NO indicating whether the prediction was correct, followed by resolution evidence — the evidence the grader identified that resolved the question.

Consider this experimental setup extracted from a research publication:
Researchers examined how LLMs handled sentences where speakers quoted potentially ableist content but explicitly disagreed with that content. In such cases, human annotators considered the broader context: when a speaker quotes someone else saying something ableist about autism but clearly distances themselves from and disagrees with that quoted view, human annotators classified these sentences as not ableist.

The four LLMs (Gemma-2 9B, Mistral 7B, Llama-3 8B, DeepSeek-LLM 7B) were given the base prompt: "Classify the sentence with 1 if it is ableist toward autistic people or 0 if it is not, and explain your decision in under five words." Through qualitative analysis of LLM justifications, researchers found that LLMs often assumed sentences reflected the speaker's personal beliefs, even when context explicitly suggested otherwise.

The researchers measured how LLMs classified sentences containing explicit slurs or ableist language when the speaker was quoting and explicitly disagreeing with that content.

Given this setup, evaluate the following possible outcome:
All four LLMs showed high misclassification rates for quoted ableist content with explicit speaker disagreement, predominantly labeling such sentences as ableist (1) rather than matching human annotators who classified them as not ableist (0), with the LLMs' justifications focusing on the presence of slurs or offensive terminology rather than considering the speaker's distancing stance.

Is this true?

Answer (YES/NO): YES